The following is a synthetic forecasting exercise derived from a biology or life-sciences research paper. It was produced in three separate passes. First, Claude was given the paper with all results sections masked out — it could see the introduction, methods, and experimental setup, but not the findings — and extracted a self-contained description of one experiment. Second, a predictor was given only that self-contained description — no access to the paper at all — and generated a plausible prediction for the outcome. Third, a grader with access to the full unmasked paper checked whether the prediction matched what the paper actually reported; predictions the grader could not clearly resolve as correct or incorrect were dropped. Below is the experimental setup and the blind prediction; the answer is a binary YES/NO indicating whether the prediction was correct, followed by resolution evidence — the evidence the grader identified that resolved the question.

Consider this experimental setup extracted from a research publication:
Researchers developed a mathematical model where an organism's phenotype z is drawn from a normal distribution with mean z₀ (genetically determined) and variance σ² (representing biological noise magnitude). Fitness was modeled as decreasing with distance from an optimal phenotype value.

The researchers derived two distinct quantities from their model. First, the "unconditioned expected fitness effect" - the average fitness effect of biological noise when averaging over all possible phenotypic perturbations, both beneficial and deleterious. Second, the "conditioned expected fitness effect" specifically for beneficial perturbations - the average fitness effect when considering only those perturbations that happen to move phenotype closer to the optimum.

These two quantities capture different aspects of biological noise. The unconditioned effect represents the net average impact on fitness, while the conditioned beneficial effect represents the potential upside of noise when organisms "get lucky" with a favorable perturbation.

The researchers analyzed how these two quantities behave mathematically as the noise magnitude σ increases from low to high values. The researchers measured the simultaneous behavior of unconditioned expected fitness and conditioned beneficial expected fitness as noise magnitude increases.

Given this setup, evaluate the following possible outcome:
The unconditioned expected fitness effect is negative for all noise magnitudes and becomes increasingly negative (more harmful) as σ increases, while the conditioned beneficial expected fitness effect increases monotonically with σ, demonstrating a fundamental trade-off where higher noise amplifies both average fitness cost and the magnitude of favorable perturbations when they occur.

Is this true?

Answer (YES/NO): YES